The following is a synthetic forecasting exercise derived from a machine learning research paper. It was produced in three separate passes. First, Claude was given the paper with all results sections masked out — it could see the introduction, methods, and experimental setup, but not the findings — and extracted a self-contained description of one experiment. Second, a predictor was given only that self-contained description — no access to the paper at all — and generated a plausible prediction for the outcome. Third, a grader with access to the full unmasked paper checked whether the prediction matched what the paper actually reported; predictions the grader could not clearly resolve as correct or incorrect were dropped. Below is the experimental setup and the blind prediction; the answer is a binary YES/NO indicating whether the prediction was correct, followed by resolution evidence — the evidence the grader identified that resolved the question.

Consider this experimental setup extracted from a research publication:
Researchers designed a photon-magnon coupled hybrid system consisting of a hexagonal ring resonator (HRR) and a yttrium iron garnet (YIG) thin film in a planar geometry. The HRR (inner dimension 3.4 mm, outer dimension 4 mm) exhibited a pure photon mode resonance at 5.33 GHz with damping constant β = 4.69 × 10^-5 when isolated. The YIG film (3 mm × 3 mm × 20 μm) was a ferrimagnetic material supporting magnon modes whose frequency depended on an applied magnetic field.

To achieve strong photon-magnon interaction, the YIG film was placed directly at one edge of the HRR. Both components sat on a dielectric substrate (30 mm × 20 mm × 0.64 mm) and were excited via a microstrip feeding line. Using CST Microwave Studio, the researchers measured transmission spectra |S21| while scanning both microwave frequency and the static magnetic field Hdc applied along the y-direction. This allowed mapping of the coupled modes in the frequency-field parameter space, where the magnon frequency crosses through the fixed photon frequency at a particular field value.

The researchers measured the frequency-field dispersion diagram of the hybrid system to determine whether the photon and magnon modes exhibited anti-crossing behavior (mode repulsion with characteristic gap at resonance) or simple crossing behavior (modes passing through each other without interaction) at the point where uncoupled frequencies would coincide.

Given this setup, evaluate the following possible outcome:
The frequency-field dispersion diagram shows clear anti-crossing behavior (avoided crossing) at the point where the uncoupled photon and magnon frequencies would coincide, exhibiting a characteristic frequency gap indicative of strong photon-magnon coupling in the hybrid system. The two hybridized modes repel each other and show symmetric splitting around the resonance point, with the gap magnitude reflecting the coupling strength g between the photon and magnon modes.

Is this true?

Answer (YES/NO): YES